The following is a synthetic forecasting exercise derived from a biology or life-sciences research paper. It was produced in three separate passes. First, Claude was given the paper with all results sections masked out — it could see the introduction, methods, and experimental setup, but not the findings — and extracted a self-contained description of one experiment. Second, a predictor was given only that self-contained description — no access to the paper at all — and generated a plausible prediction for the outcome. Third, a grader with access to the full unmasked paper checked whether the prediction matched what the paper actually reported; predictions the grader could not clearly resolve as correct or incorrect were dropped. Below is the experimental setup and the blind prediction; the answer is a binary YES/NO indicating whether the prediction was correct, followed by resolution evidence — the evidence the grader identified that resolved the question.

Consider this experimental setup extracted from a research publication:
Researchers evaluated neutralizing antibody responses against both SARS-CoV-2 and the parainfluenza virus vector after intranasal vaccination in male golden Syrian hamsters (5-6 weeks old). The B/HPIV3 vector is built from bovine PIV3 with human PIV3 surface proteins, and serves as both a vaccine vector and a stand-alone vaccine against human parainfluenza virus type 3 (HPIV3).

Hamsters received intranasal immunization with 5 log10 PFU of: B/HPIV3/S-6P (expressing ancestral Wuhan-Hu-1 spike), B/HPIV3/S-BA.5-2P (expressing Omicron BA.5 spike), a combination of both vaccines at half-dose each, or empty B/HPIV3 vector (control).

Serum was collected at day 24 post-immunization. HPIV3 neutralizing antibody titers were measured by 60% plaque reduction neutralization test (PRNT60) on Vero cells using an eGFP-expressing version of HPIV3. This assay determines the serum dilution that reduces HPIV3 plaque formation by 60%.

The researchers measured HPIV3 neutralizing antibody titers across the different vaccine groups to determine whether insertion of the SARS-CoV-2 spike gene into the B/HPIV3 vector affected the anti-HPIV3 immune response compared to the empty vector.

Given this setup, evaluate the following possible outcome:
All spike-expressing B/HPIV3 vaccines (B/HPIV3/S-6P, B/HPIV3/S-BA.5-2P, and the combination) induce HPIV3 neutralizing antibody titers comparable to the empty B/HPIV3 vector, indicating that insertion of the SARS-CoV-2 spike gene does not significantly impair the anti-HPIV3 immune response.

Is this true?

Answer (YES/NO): YES